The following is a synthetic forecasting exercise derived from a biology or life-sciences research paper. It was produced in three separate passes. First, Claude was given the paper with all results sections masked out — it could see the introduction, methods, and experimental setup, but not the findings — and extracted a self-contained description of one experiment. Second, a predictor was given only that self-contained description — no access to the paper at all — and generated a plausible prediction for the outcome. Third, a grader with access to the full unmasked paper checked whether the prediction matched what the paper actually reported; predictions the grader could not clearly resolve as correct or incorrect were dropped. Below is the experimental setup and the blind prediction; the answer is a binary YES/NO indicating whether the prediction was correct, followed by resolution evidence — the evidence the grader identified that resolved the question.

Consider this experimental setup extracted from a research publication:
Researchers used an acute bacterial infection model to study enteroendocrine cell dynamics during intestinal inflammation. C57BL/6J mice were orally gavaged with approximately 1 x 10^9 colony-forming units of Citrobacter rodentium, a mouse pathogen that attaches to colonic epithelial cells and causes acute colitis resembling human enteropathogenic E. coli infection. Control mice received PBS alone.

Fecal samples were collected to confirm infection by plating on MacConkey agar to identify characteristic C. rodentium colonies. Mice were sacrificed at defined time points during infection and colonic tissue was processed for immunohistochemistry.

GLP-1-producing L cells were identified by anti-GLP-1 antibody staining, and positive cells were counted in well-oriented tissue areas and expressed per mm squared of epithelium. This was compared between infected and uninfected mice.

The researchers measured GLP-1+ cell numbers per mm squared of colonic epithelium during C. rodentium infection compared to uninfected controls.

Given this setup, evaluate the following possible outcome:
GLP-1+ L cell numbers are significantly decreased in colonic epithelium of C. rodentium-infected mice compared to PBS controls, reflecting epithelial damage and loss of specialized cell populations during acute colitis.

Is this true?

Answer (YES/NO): YES